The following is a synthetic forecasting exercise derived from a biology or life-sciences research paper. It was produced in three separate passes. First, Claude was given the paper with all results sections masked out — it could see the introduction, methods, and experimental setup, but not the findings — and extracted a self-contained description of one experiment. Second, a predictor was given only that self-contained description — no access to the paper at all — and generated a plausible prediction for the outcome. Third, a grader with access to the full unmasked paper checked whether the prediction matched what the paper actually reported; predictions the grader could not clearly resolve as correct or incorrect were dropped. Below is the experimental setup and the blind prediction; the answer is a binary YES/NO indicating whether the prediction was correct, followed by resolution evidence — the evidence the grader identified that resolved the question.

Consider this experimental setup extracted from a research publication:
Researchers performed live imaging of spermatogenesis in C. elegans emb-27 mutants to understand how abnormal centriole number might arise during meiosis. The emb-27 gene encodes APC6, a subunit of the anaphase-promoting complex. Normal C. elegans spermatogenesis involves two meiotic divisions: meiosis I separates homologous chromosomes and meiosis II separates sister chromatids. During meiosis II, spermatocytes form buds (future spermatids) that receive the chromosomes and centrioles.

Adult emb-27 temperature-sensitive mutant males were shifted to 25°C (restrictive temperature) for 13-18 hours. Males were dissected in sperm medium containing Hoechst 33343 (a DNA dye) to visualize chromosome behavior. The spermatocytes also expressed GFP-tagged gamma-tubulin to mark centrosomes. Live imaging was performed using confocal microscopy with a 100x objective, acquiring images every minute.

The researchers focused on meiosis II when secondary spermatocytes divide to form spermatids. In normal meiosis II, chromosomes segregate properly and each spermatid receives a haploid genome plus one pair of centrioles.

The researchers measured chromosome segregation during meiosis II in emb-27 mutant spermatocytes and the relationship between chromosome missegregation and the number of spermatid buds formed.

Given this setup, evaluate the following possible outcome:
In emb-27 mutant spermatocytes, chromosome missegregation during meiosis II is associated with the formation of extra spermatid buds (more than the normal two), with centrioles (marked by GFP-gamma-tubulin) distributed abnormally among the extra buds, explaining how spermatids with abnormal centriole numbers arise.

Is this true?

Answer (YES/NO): NO